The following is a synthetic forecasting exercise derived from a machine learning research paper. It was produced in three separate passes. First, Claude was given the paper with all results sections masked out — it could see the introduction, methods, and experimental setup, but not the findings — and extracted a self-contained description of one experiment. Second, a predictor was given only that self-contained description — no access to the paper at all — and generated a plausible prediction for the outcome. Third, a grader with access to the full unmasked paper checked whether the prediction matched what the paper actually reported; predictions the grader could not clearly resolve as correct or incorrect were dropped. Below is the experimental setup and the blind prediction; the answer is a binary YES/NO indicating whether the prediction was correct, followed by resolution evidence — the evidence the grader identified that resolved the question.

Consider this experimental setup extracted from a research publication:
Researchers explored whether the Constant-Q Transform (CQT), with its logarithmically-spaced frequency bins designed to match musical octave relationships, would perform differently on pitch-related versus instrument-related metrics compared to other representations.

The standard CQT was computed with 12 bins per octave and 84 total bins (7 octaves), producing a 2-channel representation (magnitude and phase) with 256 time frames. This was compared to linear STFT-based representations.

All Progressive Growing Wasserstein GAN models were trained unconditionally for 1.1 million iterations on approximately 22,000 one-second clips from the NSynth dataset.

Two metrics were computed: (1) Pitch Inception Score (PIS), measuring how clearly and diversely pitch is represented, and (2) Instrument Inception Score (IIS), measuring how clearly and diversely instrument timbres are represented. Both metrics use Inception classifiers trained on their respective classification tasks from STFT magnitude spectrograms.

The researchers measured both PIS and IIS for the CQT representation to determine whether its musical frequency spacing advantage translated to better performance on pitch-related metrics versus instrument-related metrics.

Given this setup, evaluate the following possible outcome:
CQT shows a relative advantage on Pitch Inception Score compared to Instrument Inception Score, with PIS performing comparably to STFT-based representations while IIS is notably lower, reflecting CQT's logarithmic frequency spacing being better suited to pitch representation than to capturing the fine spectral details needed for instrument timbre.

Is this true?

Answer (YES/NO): NO